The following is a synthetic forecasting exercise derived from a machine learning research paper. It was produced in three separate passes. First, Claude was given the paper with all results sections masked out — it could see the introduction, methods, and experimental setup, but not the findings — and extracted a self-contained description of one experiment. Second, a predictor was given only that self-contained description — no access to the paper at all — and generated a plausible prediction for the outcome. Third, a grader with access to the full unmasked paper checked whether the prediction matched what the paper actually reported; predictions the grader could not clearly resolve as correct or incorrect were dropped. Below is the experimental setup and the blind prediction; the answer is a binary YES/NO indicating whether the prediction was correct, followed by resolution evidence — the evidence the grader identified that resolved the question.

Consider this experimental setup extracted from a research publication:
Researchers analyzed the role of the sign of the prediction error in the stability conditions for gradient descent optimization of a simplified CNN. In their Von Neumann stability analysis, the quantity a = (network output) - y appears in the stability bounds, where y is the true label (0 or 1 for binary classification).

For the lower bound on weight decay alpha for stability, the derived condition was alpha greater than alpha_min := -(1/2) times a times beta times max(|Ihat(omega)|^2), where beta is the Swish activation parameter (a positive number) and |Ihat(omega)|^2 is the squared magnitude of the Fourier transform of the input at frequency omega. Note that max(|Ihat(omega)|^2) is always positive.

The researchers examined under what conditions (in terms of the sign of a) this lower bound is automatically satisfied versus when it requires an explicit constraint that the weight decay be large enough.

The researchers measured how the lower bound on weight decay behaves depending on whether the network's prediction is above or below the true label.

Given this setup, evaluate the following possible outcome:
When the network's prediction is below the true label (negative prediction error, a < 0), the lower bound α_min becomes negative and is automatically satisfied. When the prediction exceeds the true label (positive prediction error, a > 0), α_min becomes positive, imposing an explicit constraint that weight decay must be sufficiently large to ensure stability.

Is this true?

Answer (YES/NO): NO